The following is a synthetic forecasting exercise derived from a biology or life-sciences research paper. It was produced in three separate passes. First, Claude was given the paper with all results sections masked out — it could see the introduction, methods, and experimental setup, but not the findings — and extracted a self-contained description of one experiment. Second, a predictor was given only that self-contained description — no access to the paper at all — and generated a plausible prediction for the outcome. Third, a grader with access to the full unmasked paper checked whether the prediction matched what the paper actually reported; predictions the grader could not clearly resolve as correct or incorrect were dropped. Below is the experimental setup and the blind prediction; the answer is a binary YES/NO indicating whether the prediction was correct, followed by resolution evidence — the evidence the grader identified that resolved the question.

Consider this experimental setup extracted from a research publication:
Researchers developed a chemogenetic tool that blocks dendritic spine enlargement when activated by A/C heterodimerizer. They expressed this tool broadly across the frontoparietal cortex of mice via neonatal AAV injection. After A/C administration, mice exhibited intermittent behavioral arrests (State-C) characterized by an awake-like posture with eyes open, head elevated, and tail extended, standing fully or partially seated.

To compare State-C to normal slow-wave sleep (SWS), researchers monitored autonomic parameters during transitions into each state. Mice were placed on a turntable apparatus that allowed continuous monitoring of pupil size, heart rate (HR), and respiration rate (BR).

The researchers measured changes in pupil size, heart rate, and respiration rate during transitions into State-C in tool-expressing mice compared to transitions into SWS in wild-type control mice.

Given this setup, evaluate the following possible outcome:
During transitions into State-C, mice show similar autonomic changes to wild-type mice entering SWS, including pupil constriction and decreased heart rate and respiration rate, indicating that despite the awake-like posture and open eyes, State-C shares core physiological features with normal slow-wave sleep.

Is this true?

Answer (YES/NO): NO